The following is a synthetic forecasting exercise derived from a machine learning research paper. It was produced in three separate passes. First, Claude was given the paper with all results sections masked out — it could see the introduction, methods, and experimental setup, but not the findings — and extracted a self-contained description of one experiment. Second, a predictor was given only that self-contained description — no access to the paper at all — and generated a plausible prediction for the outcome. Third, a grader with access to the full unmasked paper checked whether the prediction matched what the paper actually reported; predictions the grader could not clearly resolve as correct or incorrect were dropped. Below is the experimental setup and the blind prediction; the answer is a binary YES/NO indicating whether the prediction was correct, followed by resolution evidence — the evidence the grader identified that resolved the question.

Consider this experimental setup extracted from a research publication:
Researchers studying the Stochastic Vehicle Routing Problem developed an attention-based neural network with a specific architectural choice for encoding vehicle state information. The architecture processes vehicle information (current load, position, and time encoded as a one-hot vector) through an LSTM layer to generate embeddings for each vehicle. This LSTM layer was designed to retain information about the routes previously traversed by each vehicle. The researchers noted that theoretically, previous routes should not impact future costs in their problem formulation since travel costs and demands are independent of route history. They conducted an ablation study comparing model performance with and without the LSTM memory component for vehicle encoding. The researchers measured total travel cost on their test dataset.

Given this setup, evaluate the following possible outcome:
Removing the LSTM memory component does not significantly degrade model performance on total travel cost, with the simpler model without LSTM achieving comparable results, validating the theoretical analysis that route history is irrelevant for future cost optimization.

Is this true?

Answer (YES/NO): NO